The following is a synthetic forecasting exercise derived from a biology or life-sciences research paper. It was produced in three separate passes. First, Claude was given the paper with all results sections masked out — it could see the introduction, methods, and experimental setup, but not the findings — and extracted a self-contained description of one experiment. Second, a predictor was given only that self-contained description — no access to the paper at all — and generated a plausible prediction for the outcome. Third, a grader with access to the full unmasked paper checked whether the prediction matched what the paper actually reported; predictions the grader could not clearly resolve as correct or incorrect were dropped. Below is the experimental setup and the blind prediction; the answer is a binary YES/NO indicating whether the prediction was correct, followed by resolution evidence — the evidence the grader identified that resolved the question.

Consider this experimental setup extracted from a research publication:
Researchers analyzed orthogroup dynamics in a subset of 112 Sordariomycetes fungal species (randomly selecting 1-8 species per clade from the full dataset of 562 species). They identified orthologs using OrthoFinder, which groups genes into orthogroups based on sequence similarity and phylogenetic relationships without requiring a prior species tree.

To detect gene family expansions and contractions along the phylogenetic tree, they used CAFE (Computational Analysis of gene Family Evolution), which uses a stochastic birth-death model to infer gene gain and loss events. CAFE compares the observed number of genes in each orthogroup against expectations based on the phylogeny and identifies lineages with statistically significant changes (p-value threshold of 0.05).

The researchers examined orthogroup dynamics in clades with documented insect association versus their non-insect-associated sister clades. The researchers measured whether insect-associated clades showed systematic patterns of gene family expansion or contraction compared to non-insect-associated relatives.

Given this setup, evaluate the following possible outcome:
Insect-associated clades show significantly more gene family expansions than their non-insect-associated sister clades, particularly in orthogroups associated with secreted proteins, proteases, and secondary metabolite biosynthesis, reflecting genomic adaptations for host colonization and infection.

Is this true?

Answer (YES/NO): NO